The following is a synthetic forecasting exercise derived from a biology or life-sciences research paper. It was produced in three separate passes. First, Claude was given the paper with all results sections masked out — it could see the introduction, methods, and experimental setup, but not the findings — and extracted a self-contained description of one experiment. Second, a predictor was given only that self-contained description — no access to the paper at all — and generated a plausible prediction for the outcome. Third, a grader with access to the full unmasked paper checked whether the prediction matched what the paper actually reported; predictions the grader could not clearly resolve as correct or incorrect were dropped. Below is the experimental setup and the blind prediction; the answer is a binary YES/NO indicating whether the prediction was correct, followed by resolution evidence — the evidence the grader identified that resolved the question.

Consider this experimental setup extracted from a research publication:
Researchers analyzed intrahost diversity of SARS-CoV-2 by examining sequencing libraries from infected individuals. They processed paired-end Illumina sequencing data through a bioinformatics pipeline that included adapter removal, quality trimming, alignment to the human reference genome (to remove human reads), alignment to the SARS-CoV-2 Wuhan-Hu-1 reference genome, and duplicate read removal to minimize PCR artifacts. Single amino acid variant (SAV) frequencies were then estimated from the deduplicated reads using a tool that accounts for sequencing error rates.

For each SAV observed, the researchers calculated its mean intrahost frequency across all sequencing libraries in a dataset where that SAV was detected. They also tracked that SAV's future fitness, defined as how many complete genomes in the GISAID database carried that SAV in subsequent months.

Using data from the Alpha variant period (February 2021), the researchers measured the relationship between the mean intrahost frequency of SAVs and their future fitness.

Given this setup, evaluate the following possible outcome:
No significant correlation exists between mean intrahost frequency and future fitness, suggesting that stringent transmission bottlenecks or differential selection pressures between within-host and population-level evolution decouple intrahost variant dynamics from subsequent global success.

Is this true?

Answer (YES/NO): NO